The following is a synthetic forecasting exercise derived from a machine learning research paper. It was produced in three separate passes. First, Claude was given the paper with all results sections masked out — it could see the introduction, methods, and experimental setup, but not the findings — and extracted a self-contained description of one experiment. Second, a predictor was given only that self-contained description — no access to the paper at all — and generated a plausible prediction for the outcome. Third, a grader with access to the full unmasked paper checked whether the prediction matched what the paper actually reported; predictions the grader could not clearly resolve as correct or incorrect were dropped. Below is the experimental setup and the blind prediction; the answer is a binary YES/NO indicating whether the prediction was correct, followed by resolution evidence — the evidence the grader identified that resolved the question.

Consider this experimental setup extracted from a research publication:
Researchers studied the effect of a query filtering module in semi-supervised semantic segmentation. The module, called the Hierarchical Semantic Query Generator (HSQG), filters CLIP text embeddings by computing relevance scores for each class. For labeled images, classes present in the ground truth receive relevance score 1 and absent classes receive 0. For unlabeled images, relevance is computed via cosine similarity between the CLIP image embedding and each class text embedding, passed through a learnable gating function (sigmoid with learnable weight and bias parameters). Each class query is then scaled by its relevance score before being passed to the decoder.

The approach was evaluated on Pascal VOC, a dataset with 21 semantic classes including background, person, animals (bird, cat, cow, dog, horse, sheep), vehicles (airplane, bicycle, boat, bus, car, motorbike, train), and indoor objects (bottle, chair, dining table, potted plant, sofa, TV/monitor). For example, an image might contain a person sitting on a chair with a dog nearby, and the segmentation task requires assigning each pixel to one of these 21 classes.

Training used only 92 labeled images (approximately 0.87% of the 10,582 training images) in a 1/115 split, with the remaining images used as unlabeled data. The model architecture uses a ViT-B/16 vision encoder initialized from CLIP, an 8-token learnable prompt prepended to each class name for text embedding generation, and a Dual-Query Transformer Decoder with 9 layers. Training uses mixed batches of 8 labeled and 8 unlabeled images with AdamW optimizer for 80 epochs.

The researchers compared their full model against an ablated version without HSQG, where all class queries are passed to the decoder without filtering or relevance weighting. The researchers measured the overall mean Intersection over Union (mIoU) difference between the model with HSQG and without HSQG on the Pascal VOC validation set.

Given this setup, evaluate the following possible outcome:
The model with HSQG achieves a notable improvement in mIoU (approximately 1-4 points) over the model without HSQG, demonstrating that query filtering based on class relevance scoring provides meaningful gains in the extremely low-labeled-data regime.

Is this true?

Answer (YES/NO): NO